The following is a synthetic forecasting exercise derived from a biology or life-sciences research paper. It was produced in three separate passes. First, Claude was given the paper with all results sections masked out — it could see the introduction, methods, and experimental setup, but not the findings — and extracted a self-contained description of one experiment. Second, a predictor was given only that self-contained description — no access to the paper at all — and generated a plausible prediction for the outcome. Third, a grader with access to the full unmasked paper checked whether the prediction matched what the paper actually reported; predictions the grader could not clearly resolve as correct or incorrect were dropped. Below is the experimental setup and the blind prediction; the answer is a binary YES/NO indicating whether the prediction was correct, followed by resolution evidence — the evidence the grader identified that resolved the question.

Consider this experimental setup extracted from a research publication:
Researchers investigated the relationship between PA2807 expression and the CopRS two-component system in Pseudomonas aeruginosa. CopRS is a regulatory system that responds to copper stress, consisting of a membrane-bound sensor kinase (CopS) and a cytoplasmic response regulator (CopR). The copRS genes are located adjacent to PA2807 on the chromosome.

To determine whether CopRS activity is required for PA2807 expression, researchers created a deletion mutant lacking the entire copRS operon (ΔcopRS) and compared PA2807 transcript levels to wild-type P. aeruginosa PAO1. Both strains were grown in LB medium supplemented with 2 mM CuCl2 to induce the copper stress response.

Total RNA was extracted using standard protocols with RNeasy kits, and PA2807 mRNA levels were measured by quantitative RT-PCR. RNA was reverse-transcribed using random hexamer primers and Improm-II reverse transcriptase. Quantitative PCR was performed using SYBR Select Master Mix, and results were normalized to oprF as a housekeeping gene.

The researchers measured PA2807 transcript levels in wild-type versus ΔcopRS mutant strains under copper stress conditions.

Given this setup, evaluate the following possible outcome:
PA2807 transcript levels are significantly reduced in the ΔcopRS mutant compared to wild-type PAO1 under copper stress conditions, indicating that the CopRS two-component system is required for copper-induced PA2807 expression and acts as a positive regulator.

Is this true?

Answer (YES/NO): YES